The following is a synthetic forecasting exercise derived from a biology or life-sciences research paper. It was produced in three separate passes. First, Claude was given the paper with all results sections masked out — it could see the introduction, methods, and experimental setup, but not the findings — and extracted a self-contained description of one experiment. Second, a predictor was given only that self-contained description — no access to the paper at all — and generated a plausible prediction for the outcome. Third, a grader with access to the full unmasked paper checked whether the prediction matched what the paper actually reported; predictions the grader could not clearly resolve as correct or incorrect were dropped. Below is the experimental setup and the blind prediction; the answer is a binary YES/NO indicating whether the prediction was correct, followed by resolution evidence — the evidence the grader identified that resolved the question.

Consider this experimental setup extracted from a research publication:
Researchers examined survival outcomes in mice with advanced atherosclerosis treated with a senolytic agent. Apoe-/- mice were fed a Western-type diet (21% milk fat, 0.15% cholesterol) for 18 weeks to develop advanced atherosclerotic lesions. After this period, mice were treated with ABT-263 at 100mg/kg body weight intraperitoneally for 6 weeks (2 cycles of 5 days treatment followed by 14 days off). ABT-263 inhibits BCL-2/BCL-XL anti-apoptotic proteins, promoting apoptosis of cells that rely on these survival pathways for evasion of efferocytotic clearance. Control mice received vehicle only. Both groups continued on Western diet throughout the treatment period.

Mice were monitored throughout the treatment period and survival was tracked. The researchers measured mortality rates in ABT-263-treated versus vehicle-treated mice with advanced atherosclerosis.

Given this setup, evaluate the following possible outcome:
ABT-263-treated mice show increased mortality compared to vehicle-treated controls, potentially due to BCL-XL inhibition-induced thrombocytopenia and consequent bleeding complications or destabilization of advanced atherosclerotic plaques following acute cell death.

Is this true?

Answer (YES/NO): NO